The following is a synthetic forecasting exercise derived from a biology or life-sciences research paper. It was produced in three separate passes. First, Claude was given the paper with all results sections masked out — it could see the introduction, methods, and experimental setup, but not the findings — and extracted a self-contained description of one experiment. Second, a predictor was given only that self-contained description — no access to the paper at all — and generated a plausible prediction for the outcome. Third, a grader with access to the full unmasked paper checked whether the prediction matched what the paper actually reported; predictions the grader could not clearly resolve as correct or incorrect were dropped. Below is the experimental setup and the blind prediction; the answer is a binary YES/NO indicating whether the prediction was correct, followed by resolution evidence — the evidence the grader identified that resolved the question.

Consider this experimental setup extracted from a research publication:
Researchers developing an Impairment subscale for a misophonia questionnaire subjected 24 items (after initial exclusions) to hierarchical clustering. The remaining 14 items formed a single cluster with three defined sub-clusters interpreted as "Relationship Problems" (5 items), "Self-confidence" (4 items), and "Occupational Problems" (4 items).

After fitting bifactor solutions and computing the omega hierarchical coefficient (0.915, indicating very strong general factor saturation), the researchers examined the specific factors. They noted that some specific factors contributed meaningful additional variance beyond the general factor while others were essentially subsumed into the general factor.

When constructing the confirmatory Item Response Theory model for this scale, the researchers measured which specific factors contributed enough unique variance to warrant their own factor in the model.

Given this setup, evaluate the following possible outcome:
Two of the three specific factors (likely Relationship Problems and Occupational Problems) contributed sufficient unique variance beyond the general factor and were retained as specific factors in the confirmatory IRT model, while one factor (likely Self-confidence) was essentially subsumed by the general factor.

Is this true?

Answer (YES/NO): YES